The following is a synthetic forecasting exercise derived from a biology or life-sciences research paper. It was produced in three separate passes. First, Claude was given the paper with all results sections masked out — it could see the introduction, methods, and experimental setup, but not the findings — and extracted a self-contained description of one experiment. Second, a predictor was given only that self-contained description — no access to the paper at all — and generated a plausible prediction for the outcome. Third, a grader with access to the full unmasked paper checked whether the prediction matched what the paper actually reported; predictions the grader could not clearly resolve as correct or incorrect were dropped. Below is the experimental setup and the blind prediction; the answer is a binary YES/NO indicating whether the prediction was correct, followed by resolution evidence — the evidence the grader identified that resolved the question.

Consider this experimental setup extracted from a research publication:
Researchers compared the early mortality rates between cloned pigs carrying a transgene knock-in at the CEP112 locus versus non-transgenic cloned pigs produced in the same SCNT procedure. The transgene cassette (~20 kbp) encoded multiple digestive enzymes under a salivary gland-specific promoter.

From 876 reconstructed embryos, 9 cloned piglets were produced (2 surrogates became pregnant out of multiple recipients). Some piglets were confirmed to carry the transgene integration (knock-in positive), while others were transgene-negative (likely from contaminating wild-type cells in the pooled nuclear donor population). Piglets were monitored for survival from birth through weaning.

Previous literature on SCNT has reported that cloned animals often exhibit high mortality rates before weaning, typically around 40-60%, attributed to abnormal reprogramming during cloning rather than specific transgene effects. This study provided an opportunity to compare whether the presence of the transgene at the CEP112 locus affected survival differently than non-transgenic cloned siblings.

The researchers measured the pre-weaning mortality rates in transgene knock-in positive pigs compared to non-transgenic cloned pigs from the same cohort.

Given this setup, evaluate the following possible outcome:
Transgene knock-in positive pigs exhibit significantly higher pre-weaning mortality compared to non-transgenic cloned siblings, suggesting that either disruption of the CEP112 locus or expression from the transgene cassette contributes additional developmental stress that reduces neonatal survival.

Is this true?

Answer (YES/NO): NO